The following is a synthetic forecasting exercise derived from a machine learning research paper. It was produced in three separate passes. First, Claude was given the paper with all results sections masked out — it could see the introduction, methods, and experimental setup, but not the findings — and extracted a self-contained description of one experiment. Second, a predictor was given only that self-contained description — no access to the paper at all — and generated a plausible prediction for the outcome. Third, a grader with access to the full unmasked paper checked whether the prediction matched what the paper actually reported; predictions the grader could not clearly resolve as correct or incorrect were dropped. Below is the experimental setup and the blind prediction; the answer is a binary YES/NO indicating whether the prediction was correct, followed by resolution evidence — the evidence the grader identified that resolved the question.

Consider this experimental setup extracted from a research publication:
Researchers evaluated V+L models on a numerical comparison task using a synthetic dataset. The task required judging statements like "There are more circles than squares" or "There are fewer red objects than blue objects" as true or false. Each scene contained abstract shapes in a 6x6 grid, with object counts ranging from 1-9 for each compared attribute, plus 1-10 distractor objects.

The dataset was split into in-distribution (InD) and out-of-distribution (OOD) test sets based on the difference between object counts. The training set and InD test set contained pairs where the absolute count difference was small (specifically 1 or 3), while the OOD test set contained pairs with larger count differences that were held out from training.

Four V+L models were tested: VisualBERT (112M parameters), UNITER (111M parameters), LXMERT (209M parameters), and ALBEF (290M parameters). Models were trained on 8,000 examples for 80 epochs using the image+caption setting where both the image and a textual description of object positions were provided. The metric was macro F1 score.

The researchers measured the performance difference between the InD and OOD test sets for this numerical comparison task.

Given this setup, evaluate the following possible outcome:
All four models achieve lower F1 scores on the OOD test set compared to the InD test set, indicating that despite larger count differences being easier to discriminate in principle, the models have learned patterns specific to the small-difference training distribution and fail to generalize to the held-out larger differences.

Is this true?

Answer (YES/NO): NO